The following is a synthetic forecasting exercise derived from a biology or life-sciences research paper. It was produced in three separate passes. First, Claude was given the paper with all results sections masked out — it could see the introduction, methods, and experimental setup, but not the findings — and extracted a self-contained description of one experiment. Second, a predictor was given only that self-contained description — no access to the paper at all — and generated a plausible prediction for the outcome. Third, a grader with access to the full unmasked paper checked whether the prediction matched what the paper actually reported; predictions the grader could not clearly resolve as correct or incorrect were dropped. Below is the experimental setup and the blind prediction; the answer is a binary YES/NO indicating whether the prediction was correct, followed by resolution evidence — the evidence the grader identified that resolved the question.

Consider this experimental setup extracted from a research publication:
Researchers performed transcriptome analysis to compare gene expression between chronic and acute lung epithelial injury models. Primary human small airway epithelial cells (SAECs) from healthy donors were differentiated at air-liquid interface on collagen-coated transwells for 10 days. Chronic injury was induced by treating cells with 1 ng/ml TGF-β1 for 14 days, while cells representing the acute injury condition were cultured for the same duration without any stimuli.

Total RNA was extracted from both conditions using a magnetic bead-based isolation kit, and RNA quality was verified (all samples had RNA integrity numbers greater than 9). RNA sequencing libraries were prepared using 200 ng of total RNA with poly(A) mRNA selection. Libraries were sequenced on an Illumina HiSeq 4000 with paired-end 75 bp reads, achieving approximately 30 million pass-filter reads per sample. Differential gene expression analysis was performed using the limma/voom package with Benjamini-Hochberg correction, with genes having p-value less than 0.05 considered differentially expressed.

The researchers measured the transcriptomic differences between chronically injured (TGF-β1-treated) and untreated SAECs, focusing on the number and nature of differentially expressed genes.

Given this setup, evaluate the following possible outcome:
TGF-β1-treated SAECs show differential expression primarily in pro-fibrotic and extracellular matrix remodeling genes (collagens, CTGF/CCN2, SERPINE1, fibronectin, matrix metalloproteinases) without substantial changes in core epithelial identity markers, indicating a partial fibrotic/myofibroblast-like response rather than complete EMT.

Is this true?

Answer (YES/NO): NO